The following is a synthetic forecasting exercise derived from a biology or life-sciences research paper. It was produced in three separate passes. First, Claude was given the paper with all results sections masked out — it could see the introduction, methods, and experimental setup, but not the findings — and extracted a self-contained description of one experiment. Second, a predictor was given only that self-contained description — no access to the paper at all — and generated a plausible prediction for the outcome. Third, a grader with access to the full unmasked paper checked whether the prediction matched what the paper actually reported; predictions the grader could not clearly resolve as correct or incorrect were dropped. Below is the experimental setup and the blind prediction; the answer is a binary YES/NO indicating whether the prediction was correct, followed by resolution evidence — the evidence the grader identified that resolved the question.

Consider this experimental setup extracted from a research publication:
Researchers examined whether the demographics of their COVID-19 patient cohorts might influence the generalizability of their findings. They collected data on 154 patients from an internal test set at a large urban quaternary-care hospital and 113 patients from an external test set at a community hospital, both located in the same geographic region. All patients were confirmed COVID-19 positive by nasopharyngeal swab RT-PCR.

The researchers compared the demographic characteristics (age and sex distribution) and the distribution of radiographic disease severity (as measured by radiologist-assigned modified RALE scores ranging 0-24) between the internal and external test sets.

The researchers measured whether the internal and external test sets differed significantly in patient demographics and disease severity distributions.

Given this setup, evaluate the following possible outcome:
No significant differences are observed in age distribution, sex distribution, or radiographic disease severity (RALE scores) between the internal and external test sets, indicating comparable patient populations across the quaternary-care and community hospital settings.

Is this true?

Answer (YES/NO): NO